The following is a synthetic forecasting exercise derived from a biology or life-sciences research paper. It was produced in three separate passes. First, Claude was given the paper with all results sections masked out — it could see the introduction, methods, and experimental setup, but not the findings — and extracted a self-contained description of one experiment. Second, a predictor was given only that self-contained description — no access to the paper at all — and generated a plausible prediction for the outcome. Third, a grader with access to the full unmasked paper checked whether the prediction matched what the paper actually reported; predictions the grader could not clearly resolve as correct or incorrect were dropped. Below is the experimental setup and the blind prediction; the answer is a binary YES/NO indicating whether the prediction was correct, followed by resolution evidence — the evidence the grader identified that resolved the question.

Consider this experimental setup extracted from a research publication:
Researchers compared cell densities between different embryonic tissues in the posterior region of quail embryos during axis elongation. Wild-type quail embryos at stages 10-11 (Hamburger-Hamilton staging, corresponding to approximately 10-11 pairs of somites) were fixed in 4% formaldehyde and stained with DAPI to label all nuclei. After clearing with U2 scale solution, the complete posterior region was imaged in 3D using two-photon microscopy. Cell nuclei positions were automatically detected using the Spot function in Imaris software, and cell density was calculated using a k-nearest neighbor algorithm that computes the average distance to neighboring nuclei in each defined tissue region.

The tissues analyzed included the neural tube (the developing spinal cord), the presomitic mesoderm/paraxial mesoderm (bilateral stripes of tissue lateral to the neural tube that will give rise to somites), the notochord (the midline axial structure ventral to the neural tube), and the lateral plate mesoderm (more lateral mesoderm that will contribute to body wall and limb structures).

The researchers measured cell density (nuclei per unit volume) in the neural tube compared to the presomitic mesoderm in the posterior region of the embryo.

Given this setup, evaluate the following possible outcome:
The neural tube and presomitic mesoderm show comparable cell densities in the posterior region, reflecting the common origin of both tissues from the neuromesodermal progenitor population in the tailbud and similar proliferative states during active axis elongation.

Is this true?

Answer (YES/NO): NO